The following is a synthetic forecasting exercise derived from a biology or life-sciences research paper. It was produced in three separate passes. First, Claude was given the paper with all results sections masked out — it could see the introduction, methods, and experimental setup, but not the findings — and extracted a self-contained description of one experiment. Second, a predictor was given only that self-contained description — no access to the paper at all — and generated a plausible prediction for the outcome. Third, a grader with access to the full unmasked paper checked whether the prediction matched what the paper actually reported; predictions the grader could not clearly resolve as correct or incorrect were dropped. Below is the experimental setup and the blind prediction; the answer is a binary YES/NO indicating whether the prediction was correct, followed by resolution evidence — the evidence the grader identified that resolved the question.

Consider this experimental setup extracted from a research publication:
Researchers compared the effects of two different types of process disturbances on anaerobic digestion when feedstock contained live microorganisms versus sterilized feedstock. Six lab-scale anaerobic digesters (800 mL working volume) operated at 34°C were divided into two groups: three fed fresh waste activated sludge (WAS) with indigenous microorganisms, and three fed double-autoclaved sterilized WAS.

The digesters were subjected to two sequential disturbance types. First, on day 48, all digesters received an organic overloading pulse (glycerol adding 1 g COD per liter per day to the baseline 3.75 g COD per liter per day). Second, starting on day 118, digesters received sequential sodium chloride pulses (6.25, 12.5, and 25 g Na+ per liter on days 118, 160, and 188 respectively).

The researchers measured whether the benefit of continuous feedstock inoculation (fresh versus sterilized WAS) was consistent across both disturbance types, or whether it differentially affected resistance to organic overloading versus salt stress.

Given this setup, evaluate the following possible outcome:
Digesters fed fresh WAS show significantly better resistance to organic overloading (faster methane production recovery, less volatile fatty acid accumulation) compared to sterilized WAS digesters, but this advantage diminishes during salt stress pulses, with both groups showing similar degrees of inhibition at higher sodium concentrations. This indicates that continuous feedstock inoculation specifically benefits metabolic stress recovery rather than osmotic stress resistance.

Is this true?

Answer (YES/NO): YES